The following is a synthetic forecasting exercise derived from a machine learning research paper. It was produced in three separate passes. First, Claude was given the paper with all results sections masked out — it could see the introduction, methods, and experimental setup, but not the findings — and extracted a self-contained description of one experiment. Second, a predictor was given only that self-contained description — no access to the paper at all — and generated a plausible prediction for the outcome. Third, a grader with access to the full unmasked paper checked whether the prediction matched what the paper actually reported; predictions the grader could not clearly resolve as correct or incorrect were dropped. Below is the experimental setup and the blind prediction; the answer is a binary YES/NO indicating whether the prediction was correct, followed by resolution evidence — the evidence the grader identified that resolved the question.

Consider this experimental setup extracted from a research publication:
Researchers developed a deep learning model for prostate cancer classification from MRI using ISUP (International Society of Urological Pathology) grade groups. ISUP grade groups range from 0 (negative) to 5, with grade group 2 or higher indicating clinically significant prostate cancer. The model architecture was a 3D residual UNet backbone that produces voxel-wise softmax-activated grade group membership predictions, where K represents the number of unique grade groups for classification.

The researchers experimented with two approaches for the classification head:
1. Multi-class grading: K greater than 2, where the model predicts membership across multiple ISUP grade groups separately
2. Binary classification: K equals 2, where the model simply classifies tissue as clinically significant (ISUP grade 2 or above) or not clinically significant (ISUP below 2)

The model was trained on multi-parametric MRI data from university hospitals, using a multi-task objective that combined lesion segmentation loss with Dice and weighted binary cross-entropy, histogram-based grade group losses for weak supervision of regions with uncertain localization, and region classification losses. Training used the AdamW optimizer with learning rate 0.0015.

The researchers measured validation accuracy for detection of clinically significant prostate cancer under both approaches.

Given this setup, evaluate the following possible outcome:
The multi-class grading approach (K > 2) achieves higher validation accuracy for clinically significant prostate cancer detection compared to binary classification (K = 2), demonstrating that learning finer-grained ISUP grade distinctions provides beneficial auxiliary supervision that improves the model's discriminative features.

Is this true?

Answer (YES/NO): NO